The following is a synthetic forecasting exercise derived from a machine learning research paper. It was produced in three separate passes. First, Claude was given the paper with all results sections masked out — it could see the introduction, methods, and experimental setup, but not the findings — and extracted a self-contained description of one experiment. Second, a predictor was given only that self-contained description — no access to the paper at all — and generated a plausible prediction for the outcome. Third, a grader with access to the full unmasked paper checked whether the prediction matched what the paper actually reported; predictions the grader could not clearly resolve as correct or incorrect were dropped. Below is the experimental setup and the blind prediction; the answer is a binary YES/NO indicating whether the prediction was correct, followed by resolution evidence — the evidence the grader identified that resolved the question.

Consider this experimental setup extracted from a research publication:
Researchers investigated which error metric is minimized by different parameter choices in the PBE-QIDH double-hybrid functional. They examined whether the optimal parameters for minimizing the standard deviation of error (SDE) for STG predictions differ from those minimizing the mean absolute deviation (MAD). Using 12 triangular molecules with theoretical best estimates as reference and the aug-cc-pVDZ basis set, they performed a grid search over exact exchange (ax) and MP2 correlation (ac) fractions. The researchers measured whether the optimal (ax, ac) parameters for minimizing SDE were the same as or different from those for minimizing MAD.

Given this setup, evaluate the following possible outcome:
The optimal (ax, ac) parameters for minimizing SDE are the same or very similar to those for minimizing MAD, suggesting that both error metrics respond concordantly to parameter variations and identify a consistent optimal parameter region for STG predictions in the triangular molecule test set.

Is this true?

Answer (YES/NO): NO